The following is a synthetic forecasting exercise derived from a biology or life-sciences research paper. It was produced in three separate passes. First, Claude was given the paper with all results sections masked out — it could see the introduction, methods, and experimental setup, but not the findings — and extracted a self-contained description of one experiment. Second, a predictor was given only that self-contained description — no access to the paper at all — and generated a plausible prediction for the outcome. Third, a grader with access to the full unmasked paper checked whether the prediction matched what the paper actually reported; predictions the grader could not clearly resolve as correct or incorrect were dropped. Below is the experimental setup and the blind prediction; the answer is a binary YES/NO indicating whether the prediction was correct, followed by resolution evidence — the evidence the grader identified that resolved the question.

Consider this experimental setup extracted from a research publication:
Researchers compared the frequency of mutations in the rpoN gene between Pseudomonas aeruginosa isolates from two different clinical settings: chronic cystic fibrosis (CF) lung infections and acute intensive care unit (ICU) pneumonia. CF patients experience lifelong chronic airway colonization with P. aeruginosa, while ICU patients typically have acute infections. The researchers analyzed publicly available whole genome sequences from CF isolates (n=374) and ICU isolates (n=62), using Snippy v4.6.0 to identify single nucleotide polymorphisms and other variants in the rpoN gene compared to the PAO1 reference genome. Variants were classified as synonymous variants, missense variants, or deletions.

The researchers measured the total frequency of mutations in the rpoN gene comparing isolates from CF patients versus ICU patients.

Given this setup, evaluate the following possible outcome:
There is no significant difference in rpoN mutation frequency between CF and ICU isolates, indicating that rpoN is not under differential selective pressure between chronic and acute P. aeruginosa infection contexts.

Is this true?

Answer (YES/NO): NO